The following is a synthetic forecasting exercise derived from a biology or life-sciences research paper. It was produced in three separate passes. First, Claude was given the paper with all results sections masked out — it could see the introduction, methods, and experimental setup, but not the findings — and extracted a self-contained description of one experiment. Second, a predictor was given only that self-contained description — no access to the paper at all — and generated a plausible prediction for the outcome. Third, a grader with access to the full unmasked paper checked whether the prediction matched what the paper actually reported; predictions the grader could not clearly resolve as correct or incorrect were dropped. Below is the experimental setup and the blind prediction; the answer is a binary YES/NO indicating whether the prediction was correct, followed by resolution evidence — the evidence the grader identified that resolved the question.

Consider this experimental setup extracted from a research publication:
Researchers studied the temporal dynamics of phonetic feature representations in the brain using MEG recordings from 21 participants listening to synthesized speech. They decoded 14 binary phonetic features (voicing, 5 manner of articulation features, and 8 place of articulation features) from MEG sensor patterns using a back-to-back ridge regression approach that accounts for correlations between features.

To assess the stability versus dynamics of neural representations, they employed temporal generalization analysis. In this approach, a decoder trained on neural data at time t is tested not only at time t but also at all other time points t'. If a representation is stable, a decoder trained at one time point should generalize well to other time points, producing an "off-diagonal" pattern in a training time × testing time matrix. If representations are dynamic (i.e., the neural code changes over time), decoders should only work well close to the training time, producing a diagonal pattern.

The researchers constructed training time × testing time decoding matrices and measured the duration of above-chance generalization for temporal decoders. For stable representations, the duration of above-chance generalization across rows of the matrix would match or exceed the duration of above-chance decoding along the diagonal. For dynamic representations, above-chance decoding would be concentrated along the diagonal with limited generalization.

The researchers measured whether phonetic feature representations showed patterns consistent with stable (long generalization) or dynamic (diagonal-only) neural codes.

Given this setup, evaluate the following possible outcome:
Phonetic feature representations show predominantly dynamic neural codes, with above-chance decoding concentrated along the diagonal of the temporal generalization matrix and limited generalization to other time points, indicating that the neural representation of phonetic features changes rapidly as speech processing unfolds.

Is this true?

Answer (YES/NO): YES